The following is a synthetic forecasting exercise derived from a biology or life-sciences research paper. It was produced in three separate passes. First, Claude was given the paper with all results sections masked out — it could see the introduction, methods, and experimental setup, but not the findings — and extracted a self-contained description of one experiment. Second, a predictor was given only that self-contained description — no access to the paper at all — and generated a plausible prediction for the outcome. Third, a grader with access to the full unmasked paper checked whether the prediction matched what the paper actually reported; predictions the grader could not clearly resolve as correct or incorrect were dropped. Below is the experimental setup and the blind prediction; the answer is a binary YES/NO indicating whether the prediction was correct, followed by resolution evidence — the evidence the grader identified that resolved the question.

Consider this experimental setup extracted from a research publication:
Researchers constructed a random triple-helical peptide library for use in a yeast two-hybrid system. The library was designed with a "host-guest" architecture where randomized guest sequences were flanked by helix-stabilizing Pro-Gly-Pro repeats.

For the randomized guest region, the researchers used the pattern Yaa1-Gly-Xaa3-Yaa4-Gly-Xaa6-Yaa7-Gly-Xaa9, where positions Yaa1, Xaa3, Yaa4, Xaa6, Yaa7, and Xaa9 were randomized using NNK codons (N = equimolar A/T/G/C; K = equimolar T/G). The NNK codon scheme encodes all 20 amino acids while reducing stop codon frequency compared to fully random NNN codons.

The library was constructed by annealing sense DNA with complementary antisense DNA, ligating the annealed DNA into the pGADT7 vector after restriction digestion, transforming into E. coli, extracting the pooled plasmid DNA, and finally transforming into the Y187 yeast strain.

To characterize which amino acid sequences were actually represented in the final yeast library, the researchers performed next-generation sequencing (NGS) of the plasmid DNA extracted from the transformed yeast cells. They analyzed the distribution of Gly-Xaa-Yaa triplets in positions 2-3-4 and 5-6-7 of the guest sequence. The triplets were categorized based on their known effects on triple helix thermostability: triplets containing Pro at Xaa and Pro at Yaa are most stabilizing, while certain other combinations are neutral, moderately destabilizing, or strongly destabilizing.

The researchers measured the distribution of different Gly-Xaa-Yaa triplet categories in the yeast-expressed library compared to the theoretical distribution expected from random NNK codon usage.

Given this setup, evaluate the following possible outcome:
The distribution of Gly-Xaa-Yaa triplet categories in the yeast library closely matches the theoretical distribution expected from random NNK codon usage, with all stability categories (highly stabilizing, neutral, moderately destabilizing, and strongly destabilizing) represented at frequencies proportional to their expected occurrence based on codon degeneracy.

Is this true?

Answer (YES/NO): YES